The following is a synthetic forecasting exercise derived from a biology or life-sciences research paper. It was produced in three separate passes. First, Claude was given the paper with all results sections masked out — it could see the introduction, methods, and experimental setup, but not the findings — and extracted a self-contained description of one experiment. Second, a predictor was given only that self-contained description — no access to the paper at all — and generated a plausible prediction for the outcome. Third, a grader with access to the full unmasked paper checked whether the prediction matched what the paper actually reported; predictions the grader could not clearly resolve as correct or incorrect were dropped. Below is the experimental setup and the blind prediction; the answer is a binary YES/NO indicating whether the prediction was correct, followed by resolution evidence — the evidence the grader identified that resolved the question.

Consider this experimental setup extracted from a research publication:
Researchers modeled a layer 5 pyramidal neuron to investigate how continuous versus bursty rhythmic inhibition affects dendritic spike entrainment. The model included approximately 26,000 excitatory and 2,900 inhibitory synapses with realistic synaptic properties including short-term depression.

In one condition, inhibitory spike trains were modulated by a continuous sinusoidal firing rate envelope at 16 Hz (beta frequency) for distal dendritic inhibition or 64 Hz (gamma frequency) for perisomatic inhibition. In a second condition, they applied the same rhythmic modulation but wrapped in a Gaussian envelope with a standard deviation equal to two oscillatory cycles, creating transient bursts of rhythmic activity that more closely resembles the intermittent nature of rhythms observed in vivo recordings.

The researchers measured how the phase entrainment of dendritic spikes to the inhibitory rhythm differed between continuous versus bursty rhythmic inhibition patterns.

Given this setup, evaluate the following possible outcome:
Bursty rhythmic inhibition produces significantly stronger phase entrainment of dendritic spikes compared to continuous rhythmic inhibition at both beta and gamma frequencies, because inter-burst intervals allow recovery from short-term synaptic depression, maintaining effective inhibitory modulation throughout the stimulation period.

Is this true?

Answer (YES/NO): NO